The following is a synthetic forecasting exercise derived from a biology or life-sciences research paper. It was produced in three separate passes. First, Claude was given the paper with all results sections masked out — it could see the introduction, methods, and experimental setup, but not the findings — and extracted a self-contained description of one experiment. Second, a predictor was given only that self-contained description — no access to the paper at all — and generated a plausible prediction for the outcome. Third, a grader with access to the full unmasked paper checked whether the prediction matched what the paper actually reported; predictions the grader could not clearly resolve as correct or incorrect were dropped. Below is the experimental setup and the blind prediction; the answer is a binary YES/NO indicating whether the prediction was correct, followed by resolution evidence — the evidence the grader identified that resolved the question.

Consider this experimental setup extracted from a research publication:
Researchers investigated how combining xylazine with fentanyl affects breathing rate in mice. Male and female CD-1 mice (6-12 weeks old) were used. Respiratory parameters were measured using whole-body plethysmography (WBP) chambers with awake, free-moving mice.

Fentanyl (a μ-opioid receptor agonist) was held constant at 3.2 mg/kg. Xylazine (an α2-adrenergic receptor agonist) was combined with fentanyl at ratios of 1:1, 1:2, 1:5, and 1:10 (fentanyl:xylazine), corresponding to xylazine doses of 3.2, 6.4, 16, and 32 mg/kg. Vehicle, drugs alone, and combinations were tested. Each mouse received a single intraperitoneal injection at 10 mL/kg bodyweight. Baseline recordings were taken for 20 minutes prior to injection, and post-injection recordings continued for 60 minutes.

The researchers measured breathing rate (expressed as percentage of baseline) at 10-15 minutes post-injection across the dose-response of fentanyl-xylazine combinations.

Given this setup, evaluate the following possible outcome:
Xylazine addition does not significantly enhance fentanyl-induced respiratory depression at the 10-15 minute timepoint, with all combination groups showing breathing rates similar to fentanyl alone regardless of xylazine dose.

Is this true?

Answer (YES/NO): NO